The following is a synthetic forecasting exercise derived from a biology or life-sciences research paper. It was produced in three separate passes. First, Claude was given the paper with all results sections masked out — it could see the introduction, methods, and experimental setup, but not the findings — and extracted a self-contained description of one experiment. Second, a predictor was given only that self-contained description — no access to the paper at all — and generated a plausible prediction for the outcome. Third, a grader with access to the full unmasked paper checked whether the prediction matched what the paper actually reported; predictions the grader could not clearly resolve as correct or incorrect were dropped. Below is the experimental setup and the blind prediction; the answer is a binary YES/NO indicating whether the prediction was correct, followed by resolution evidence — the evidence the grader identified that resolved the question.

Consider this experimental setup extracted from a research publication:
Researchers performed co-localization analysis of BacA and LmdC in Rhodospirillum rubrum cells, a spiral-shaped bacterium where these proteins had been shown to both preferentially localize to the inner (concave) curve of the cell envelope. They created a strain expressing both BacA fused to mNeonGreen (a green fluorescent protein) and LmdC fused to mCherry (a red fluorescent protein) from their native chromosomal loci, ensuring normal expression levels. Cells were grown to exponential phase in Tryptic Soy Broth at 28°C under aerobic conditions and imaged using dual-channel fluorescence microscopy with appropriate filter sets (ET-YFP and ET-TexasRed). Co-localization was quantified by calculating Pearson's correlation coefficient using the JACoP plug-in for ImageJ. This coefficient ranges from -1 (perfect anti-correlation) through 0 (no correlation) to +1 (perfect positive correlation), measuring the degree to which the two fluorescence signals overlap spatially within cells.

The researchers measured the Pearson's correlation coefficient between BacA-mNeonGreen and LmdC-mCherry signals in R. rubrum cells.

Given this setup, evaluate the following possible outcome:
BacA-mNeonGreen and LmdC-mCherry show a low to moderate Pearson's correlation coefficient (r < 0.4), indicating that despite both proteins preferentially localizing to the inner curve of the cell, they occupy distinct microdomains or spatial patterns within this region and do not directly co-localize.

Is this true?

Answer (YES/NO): NO